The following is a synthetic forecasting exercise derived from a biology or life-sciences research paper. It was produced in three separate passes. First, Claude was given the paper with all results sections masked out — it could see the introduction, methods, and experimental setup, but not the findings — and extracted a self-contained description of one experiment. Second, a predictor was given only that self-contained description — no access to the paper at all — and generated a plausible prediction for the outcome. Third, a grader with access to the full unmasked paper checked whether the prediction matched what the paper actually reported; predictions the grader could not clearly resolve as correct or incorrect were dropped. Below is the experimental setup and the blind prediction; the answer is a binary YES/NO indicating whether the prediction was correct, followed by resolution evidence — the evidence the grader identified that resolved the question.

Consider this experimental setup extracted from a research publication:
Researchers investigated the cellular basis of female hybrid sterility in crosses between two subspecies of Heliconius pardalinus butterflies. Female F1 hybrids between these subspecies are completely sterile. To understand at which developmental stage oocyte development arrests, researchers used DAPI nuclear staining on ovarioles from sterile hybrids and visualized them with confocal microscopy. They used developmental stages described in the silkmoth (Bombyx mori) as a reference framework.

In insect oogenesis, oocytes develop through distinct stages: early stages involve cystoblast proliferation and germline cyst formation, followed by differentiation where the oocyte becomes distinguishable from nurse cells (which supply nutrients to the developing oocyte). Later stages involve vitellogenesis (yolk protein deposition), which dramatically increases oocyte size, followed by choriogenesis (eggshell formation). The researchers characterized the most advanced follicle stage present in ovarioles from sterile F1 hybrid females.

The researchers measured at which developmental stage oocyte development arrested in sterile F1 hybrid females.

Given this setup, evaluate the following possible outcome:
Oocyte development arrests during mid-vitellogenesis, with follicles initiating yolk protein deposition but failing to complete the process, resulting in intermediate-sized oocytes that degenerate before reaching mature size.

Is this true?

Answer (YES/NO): NO